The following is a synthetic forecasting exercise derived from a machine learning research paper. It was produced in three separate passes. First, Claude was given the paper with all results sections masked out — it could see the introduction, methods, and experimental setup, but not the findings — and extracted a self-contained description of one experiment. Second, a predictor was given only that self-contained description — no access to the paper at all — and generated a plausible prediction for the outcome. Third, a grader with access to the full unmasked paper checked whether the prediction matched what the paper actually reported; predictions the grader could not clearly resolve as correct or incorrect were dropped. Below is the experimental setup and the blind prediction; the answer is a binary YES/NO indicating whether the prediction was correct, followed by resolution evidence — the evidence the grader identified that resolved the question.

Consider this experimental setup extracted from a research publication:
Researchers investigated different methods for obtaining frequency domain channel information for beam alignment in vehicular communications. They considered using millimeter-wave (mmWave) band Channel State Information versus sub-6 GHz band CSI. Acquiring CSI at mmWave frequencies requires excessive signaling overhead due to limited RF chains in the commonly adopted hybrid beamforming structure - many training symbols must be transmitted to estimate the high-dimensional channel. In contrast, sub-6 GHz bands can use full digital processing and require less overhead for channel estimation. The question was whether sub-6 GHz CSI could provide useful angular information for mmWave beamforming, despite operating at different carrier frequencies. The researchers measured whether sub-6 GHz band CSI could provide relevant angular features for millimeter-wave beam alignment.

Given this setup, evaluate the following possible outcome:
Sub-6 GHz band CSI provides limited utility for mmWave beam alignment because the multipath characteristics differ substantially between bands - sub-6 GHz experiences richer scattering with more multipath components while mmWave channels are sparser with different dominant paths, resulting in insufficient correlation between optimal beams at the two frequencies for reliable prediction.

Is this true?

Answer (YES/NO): NO